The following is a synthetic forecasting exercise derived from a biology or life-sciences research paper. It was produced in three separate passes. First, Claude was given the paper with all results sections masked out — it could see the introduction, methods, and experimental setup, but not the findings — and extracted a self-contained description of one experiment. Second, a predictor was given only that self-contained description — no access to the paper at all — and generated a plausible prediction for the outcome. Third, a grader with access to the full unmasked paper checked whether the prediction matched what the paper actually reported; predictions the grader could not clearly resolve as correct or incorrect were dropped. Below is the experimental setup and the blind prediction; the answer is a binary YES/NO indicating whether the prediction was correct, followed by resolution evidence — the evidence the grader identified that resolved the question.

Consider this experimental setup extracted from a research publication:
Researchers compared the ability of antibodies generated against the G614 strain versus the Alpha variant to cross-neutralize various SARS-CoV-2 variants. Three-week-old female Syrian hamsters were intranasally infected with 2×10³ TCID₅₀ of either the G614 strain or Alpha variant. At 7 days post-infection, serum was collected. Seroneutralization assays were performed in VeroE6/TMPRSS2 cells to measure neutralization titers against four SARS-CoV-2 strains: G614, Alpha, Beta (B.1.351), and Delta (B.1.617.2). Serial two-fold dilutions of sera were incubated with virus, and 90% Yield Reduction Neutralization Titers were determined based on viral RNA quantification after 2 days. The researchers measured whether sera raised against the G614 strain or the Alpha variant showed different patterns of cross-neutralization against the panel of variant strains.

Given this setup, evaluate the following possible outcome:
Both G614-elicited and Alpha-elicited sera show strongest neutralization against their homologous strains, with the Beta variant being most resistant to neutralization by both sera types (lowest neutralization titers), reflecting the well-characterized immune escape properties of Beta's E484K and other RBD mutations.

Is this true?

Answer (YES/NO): NO